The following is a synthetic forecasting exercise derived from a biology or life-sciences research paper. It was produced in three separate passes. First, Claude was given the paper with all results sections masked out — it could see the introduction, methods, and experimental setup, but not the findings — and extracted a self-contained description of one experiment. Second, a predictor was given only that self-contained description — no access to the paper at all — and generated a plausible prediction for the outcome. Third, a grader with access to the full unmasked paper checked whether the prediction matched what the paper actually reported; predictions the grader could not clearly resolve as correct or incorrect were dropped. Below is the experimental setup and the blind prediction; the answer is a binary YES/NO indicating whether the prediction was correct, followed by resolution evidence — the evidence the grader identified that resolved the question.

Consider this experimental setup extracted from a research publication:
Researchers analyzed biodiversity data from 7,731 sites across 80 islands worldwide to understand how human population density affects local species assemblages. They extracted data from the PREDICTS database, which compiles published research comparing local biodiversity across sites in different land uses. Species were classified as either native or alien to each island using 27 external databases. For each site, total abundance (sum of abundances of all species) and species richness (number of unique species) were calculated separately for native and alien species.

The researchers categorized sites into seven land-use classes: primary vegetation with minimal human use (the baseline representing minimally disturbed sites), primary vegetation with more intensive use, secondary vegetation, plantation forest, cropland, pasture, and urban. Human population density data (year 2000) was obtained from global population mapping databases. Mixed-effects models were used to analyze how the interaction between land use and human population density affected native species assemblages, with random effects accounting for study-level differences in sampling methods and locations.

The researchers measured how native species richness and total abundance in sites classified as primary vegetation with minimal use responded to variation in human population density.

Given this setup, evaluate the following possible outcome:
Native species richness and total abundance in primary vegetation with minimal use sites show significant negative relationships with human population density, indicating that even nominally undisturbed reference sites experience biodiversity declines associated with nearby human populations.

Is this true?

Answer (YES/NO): YES